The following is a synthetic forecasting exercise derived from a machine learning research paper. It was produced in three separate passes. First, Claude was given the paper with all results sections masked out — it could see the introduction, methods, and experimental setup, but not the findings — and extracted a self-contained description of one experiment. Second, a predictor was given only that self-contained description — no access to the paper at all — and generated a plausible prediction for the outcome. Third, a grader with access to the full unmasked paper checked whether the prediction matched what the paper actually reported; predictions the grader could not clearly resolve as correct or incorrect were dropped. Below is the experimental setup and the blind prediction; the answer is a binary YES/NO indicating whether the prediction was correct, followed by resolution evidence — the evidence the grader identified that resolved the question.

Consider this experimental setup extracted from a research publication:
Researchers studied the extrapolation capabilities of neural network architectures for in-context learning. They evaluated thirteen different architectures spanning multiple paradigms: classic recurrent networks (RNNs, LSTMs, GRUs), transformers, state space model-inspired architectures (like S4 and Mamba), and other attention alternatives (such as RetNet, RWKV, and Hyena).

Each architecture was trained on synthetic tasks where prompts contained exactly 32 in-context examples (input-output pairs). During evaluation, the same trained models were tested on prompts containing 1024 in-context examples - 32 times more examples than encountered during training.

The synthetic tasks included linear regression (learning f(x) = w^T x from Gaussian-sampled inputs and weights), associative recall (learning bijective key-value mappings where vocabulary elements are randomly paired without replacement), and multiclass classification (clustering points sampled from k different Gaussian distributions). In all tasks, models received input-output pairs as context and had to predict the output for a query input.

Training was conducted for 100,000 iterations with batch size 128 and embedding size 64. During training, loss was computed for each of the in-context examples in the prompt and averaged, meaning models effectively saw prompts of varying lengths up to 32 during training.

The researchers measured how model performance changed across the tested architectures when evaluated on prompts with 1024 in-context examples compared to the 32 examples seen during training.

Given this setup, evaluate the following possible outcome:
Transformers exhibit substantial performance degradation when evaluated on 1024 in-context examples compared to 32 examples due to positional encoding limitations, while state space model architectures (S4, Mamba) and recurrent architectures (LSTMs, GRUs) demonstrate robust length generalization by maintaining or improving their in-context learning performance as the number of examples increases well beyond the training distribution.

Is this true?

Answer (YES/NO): NO